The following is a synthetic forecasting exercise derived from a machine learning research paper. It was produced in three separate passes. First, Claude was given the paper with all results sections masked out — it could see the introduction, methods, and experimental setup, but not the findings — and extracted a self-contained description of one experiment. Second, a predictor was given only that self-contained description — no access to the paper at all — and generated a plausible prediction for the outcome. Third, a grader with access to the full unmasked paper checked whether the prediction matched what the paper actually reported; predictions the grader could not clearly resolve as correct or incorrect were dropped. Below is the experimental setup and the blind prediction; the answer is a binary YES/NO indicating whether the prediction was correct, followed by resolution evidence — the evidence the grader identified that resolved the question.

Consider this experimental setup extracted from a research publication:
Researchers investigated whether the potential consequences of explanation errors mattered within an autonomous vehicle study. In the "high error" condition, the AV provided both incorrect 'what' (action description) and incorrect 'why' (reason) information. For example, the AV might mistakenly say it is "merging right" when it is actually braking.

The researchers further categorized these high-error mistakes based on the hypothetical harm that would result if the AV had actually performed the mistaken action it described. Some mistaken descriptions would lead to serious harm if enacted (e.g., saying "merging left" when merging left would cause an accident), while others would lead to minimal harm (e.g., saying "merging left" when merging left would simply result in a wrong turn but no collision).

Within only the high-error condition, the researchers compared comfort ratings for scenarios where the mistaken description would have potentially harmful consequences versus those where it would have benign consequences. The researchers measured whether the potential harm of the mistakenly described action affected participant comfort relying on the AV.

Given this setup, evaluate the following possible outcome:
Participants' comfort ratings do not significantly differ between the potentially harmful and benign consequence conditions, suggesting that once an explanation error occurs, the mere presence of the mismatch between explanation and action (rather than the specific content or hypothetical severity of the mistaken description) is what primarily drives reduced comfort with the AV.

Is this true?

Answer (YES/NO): NO